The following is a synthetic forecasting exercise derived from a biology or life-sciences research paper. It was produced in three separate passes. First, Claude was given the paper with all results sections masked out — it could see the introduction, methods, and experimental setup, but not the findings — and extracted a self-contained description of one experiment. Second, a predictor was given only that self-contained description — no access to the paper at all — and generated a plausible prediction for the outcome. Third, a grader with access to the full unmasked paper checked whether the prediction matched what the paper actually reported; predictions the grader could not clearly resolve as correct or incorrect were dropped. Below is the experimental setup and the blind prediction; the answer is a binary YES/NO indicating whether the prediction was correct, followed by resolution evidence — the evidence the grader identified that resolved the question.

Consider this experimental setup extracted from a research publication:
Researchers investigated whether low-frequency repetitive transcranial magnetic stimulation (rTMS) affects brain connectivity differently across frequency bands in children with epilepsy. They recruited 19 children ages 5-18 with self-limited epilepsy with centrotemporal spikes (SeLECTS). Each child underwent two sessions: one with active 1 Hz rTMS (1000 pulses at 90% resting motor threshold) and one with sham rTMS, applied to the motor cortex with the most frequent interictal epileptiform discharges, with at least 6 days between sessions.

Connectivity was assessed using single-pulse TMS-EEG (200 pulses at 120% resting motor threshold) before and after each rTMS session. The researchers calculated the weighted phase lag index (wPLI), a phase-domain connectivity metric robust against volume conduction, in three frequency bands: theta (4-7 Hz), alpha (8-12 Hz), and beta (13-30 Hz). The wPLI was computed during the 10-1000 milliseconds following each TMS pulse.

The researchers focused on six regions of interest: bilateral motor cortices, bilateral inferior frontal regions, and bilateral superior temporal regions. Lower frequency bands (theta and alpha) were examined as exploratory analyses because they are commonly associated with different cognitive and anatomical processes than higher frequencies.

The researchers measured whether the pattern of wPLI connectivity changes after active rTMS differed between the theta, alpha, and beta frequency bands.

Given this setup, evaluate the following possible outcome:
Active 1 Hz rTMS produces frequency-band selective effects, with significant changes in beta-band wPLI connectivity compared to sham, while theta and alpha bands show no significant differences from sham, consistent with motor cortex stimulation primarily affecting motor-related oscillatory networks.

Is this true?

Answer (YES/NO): NO